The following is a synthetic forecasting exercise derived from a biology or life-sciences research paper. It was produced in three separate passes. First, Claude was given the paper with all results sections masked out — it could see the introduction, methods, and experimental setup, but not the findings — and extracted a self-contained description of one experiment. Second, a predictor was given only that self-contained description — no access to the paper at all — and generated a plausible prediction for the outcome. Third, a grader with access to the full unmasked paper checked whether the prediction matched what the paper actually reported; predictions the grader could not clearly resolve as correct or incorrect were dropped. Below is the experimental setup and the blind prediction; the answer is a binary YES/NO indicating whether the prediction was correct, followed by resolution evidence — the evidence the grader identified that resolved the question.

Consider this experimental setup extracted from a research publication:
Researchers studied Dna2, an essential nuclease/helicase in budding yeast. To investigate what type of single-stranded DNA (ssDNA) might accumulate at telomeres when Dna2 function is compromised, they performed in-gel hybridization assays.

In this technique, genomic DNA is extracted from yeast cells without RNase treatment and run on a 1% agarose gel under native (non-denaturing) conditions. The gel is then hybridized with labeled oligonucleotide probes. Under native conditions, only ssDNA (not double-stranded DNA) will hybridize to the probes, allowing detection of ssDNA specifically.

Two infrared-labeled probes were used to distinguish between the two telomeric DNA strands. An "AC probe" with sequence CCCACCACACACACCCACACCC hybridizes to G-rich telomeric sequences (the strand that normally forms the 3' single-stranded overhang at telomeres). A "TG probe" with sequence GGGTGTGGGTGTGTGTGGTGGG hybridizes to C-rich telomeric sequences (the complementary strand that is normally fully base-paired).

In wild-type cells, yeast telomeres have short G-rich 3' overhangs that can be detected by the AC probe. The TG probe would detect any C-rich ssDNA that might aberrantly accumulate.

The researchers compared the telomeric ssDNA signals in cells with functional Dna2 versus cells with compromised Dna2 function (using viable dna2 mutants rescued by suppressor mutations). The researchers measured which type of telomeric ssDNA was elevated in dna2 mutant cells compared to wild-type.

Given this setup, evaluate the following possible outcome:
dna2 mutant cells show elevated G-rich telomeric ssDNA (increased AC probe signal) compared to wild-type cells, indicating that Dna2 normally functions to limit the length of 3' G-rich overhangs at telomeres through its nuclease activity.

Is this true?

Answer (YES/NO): NO